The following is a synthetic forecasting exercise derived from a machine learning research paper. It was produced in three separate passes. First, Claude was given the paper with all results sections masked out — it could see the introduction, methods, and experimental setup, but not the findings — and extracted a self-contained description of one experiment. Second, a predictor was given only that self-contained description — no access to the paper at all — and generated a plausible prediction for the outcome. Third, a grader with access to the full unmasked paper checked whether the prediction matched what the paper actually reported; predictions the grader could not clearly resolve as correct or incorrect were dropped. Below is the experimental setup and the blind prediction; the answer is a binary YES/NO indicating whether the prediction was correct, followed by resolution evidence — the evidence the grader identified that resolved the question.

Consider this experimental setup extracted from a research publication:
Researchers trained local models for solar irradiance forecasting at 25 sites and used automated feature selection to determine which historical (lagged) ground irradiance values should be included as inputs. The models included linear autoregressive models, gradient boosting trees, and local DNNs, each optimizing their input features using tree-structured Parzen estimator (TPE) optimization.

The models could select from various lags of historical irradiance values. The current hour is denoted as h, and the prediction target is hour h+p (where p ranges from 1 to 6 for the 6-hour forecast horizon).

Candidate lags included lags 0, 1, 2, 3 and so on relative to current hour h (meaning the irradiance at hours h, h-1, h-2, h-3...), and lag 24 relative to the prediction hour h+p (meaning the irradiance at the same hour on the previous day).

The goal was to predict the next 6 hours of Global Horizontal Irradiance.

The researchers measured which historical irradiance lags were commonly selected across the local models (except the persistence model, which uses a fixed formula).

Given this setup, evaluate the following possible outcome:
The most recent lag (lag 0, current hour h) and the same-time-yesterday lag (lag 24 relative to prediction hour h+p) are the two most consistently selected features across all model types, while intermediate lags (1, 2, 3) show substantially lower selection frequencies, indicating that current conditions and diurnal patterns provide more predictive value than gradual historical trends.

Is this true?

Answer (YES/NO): NO